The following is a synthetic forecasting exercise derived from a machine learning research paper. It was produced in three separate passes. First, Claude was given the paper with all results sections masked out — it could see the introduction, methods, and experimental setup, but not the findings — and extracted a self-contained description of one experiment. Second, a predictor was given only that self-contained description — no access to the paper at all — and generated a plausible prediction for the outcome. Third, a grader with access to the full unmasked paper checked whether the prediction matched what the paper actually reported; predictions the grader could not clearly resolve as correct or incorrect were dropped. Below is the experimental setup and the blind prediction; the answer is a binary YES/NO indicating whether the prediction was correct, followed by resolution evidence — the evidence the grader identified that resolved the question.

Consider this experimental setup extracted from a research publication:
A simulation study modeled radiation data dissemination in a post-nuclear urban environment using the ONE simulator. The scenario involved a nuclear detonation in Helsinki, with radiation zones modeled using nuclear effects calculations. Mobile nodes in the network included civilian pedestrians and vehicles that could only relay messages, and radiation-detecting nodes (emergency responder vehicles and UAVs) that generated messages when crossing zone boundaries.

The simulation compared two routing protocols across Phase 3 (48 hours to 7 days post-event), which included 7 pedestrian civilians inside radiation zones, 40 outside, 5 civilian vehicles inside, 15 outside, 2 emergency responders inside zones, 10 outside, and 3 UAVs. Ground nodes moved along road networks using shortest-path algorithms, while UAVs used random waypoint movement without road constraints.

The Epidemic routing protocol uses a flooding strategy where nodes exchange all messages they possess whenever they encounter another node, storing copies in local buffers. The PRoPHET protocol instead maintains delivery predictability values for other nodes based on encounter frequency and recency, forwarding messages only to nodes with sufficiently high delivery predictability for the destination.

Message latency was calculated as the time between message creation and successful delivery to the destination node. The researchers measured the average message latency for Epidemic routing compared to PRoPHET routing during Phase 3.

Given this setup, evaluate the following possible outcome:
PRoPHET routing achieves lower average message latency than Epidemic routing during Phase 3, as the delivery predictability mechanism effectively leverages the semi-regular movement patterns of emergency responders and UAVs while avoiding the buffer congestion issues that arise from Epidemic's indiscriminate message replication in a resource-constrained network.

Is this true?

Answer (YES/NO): NO